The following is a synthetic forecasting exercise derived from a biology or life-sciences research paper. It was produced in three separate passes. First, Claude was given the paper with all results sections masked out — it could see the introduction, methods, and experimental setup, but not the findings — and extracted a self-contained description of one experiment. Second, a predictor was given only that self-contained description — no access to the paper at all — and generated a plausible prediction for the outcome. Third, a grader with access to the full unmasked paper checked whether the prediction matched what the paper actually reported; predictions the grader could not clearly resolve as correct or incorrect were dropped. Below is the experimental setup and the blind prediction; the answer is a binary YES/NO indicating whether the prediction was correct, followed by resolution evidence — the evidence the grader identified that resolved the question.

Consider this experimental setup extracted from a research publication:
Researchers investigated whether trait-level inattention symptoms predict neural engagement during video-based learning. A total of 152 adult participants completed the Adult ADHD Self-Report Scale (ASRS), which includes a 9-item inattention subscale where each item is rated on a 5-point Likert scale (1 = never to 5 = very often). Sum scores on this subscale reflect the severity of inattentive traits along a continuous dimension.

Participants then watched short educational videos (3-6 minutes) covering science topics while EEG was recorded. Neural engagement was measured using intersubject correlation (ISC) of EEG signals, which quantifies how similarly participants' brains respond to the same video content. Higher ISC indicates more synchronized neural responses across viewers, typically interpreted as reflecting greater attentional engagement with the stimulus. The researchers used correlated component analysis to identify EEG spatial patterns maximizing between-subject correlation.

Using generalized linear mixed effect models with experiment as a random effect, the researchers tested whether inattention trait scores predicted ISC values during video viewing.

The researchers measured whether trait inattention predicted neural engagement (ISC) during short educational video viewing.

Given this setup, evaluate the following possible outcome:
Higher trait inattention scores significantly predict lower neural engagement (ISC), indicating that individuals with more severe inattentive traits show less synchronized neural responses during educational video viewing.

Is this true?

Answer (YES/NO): NO